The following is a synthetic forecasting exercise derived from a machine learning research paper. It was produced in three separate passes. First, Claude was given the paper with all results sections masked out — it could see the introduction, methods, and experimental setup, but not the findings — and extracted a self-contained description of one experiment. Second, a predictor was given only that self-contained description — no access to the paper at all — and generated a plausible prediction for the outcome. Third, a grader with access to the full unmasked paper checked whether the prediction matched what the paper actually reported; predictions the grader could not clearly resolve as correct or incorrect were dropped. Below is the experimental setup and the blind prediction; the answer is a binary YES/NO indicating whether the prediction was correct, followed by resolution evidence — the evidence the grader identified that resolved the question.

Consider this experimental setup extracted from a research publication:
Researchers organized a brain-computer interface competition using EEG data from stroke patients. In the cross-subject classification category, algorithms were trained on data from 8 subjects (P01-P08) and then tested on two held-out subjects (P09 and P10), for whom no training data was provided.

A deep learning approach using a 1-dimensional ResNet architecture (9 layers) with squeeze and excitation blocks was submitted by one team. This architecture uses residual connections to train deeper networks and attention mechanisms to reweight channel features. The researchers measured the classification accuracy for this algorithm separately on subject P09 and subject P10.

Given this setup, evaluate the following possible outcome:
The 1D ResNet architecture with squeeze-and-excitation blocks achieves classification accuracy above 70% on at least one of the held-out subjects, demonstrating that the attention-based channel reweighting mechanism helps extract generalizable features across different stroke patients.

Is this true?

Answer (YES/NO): YES